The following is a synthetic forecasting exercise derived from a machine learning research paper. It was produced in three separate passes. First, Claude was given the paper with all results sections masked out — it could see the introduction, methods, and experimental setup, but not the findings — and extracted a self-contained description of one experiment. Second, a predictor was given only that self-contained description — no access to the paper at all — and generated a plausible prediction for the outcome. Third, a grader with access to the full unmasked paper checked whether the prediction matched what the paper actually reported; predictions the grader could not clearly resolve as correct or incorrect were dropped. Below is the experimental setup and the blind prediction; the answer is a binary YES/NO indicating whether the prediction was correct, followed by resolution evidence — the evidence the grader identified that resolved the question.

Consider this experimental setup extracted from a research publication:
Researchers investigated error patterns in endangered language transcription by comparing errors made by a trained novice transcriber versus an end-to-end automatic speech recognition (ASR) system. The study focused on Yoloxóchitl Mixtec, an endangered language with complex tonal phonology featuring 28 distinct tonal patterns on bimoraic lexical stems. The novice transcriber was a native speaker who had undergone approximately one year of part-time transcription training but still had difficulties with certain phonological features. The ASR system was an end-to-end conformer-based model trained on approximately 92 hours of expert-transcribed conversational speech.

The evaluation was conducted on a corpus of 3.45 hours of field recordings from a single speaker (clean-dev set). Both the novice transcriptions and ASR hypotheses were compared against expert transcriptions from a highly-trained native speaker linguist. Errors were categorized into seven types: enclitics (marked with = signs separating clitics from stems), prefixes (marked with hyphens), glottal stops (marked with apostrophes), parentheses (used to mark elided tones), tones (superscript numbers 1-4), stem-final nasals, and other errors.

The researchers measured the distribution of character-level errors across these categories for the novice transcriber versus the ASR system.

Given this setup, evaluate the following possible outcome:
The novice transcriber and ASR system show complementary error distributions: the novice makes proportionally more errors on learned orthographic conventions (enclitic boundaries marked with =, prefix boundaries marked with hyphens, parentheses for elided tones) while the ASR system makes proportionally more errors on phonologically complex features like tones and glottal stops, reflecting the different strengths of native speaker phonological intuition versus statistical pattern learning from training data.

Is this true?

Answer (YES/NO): NO